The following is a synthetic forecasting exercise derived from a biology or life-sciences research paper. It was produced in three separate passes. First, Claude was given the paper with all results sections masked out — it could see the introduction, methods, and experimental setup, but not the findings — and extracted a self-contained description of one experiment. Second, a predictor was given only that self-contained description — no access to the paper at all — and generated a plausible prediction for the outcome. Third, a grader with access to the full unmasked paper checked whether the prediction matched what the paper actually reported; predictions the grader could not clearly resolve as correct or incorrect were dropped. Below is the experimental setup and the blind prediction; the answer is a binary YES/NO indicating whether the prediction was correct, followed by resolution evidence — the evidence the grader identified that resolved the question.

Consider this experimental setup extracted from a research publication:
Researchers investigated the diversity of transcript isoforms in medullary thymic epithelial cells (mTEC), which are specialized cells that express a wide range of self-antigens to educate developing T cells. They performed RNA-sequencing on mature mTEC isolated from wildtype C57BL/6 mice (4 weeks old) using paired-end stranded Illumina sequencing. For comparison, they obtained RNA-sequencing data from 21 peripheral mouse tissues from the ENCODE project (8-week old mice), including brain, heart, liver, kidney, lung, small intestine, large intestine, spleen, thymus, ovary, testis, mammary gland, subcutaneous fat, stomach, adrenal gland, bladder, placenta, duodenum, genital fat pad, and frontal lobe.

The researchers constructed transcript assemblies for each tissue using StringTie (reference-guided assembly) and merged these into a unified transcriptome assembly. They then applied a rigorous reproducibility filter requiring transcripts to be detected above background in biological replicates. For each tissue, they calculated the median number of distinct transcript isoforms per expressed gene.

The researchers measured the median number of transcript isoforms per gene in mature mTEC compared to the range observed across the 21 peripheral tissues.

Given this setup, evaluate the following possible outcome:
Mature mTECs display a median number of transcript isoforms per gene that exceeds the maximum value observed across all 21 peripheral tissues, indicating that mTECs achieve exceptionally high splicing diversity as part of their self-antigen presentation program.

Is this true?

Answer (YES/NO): NO